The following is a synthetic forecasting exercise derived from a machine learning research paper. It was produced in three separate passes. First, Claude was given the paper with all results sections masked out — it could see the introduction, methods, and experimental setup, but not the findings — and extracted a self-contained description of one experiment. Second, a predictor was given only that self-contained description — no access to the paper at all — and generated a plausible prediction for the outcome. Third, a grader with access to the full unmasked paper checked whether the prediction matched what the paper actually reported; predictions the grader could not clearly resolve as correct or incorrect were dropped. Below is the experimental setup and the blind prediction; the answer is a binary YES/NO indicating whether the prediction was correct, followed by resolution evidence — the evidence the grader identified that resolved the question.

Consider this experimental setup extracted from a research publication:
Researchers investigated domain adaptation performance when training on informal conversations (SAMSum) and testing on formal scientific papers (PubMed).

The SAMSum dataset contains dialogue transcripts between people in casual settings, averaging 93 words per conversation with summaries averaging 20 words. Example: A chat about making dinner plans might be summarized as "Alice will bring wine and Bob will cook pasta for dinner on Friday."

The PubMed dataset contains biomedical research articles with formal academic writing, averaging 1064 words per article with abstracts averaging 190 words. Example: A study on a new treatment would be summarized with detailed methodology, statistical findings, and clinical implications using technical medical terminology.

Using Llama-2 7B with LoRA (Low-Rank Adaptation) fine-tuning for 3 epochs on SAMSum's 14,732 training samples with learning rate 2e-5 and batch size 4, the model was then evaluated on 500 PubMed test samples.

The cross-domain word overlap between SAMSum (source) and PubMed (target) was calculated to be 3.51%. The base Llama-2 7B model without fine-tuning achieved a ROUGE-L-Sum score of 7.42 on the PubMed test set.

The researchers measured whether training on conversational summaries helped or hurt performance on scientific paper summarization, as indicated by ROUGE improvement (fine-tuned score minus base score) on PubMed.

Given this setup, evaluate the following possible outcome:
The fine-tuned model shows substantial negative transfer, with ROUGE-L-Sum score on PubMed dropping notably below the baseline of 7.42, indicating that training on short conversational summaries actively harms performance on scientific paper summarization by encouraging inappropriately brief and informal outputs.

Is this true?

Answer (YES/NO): YES